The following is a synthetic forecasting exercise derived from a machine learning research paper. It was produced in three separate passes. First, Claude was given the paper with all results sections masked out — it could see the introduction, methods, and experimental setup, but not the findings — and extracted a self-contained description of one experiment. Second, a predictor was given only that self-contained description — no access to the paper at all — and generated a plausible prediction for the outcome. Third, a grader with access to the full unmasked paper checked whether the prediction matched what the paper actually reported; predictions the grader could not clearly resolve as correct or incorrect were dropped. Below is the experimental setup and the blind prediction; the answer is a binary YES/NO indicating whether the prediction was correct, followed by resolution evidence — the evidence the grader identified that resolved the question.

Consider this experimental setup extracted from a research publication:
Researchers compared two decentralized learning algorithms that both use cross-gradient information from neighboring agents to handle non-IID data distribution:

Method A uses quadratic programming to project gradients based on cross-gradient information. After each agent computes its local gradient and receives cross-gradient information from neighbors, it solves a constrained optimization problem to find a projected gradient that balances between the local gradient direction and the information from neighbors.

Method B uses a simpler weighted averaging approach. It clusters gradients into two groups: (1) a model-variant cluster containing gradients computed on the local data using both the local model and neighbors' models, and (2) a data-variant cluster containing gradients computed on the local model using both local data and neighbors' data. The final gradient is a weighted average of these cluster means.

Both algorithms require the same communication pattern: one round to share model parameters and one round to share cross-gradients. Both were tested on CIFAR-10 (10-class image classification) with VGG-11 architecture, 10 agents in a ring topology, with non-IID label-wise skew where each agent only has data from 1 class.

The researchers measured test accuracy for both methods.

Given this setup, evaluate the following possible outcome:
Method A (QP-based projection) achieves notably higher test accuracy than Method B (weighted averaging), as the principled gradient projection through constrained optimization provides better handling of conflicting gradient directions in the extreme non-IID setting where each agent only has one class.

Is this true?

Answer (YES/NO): NO